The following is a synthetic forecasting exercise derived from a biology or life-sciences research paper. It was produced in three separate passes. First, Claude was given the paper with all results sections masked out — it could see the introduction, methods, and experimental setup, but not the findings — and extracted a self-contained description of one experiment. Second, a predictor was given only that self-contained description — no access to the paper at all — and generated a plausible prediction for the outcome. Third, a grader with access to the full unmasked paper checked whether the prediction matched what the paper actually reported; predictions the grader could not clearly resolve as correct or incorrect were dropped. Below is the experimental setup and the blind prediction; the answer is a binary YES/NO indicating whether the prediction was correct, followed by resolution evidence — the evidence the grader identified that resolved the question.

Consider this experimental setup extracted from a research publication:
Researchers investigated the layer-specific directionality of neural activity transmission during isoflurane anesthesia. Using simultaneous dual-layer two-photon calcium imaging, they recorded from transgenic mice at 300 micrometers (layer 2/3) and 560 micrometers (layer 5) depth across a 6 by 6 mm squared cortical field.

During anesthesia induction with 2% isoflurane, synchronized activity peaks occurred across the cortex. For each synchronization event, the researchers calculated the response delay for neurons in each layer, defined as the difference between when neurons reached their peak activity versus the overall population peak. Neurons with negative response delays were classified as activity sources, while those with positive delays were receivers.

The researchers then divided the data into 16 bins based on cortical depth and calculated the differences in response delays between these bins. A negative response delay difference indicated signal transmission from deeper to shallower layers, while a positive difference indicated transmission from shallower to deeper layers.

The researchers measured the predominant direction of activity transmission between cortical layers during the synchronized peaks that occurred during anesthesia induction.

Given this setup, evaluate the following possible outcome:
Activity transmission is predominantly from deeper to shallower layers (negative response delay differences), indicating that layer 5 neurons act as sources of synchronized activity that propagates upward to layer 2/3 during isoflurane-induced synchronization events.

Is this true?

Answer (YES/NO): YES